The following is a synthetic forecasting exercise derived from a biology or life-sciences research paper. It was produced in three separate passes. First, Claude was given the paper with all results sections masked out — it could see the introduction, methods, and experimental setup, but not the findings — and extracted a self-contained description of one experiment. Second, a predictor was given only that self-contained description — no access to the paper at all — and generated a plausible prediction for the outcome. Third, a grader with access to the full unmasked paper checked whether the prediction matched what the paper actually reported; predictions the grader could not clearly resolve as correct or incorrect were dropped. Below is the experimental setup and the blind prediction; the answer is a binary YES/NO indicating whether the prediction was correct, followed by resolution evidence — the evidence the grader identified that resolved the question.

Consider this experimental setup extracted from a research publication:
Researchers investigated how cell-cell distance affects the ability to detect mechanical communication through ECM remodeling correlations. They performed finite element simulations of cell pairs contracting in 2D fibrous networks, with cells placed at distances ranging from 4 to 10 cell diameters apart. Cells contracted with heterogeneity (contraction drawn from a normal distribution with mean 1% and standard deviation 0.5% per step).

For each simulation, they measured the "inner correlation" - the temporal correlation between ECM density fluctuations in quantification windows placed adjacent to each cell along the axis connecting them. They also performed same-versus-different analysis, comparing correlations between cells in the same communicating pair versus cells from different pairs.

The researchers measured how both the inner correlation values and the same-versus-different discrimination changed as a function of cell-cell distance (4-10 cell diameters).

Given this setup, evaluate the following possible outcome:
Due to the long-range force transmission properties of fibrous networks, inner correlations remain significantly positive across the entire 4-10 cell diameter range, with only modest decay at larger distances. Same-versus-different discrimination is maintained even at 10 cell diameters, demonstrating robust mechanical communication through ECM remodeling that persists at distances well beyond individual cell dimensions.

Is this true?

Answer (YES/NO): NO